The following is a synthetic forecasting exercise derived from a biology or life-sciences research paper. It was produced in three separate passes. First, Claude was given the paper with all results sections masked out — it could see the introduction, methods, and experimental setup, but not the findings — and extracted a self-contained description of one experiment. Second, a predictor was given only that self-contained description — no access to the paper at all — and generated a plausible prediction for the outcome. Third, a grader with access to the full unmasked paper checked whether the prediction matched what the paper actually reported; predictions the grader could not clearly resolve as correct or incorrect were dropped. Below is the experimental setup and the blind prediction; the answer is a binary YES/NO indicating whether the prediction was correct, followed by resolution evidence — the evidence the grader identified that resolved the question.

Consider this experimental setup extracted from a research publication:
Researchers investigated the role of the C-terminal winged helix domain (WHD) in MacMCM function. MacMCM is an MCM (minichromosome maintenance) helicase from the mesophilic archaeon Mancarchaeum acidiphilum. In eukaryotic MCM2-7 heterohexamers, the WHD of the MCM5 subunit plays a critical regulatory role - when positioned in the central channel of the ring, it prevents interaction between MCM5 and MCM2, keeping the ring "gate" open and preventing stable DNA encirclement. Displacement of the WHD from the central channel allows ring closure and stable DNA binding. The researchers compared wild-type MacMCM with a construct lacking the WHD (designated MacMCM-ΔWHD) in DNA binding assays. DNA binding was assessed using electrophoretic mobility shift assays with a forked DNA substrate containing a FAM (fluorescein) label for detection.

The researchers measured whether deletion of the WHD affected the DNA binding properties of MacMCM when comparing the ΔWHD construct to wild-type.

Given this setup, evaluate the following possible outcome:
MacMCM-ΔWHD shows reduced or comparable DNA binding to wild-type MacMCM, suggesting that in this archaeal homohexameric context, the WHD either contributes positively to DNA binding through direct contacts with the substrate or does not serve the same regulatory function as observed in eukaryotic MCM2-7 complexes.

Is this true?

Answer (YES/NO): NO